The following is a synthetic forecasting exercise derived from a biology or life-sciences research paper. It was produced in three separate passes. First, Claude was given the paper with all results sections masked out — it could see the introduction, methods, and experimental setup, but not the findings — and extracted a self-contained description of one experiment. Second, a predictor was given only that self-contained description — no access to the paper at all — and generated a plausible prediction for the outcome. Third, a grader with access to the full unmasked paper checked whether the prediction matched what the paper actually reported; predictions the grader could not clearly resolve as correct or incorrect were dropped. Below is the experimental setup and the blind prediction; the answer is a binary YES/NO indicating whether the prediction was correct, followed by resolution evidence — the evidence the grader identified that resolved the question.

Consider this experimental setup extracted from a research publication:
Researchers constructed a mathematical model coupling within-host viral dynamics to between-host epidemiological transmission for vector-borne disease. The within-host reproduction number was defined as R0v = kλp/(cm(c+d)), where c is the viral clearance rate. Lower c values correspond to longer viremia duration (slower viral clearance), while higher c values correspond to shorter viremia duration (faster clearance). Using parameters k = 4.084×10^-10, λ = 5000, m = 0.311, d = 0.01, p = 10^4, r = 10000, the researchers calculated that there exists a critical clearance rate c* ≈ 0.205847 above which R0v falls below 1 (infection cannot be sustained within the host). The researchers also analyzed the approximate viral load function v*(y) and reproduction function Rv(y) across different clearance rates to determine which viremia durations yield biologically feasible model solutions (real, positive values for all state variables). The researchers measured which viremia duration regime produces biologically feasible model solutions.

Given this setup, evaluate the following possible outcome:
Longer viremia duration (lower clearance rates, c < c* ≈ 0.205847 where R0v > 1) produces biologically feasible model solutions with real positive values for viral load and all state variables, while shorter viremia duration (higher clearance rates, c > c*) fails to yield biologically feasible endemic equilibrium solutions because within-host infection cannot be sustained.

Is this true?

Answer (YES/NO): NO